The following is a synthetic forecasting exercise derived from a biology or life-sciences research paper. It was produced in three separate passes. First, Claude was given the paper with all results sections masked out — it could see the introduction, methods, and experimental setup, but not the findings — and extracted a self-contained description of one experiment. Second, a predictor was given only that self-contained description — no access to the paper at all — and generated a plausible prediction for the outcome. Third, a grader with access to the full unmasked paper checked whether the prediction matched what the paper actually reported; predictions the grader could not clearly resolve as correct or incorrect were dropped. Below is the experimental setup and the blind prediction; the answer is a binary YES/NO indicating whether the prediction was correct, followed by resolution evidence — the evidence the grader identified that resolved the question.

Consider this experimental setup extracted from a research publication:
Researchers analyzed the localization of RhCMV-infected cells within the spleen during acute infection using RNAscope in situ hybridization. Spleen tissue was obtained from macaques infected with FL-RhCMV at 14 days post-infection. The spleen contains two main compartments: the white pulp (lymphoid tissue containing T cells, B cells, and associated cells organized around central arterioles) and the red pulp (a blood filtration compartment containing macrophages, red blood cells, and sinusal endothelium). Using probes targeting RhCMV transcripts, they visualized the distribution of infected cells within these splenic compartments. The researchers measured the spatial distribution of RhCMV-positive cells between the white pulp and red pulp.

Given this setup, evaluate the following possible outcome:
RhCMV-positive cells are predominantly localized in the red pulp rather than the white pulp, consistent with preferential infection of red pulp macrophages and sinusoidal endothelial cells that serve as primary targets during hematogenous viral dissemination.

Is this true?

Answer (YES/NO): NO